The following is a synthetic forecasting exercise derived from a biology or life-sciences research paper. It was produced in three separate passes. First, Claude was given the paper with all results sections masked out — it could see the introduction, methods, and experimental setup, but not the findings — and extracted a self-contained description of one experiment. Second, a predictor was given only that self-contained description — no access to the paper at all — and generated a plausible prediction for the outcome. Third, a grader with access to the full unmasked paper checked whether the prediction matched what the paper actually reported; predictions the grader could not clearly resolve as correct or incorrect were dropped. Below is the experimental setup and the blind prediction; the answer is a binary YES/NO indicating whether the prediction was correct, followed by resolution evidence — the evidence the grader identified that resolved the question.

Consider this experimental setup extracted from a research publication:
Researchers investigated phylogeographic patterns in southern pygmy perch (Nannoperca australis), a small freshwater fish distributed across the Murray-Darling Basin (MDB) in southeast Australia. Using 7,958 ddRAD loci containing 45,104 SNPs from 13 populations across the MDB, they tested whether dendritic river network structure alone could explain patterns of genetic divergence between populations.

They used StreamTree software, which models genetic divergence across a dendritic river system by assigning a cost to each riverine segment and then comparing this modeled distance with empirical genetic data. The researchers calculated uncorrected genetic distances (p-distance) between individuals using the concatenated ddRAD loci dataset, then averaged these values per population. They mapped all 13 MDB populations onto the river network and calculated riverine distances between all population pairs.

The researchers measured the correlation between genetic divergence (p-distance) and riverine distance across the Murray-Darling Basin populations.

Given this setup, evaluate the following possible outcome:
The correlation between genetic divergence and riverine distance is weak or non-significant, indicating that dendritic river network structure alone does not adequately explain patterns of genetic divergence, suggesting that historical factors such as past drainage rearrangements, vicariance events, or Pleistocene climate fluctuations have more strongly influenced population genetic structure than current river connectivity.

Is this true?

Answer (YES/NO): YES